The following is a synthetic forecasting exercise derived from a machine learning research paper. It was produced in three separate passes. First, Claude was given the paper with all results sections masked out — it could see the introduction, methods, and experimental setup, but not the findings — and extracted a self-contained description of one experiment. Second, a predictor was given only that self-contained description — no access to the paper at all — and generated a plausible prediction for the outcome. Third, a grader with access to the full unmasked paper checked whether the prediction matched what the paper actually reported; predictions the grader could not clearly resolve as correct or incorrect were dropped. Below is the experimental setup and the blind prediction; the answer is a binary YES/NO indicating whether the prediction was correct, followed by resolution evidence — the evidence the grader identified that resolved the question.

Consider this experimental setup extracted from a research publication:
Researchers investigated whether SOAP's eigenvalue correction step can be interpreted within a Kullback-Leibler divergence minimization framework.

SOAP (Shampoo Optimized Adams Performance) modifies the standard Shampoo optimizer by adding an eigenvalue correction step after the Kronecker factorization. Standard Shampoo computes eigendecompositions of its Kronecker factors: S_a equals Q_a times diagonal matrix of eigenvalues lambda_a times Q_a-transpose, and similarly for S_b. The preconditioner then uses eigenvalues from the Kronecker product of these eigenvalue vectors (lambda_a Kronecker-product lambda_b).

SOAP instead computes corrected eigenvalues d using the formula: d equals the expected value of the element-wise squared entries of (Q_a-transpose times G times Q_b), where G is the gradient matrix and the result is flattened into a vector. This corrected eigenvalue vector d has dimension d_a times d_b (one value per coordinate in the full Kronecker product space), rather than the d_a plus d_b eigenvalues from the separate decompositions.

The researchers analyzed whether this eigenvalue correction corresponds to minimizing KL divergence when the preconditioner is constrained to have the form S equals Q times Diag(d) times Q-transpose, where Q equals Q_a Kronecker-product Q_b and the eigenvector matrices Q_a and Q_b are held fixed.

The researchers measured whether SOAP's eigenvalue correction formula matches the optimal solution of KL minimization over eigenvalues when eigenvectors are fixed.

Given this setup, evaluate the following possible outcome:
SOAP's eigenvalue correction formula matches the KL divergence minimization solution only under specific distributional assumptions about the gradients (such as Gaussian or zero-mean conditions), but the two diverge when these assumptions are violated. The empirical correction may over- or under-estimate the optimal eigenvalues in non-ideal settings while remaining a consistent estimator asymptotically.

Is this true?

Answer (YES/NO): NO